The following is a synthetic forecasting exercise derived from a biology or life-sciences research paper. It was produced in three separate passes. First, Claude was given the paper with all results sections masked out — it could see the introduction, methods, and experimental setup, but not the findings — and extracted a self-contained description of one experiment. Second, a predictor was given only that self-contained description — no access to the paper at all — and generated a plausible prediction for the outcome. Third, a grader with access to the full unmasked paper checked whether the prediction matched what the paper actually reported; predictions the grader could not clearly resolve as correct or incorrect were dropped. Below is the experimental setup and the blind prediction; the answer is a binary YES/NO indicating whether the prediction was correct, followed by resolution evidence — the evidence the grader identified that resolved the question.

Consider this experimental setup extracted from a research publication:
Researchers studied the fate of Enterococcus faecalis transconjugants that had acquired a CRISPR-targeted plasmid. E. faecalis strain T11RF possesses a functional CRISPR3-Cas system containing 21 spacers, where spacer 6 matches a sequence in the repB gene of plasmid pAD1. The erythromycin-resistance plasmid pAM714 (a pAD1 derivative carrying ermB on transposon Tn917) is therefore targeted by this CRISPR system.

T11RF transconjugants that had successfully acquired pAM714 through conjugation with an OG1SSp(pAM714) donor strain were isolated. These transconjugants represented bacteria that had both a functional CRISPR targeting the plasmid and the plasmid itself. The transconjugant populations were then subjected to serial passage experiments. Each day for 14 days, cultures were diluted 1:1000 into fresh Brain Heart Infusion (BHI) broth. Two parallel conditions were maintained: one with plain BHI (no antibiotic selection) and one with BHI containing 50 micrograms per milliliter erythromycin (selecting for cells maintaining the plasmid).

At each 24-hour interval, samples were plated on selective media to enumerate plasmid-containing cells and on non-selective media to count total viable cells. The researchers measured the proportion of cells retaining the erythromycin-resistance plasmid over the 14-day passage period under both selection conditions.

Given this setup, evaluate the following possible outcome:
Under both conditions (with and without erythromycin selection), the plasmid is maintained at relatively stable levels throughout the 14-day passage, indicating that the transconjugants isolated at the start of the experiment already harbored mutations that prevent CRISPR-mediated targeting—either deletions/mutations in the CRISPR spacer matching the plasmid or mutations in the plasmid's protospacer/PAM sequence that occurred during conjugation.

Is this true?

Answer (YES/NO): NO